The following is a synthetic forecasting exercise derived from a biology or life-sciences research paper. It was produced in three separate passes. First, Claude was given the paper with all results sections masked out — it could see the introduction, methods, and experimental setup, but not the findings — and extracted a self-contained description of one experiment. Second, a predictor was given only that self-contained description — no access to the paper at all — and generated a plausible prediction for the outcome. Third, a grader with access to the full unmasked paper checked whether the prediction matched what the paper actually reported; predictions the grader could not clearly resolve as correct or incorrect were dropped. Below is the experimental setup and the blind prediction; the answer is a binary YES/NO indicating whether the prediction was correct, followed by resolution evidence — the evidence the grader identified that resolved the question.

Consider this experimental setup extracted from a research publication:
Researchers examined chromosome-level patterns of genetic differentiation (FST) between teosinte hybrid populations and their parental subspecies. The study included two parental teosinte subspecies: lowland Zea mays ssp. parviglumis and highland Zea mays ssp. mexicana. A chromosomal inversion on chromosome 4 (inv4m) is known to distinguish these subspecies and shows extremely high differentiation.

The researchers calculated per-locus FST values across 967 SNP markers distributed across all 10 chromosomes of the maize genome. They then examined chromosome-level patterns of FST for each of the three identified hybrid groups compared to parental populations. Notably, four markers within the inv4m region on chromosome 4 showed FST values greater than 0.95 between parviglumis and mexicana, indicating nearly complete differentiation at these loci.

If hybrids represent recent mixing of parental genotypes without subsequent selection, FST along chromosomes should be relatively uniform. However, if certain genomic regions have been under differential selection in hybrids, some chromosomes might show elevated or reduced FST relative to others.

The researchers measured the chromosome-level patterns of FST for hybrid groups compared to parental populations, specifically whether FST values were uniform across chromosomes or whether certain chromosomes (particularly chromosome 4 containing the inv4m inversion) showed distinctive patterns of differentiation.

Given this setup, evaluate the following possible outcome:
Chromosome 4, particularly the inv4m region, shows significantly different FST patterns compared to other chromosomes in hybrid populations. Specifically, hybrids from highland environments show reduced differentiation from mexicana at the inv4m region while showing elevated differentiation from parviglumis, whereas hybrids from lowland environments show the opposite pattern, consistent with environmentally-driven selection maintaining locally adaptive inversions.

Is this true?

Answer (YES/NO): NO